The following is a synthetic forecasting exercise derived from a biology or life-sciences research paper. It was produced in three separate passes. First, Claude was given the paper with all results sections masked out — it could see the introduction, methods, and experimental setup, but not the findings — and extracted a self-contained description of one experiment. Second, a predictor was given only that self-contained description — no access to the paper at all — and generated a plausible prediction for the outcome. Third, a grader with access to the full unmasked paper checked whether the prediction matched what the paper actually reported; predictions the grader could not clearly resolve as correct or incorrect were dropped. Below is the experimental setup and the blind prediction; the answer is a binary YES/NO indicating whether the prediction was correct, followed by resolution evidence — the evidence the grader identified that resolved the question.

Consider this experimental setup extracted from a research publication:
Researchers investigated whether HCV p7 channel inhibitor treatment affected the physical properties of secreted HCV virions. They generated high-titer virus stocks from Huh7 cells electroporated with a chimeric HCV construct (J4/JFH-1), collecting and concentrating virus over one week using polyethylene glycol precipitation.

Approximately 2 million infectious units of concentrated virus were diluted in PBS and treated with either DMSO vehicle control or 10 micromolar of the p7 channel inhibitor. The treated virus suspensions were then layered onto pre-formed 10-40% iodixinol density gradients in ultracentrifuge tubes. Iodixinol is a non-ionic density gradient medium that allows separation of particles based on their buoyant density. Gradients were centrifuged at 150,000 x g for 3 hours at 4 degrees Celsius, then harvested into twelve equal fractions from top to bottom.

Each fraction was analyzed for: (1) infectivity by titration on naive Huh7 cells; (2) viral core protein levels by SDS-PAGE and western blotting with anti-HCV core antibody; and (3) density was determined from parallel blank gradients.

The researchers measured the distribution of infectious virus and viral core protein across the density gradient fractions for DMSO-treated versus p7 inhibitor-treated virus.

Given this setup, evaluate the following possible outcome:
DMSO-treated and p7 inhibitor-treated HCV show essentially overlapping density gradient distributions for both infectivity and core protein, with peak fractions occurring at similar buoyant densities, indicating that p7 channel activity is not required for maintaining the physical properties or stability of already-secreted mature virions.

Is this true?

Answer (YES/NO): NO